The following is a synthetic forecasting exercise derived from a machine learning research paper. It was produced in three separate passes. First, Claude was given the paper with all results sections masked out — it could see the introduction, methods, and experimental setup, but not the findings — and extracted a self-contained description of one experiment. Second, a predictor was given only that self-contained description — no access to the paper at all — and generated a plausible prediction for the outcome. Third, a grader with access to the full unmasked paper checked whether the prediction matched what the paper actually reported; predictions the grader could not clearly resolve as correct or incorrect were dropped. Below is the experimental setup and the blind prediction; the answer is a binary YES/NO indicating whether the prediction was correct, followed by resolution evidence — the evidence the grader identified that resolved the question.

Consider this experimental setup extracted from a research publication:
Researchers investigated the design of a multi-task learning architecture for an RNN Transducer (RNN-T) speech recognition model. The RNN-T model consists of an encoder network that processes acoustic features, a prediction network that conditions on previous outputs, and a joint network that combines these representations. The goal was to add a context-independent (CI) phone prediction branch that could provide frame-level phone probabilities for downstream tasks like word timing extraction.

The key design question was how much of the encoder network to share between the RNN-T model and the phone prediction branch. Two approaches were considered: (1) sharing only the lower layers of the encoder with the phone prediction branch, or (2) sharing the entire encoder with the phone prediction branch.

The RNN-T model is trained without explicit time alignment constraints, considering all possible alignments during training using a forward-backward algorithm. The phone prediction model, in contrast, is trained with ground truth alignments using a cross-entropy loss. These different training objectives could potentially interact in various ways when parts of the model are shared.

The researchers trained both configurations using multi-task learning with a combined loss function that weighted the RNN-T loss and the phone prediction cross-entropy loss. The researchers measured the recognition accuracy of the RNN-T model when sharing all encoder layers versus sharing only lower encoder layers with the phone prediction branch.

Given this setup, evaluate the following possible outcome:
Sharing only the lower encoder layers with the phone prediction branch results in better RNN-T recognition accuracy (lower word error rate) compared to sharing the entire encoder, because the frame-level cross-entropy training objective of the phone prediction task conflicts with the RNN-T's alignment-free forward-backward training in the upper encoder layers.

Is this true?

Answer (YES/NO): YES